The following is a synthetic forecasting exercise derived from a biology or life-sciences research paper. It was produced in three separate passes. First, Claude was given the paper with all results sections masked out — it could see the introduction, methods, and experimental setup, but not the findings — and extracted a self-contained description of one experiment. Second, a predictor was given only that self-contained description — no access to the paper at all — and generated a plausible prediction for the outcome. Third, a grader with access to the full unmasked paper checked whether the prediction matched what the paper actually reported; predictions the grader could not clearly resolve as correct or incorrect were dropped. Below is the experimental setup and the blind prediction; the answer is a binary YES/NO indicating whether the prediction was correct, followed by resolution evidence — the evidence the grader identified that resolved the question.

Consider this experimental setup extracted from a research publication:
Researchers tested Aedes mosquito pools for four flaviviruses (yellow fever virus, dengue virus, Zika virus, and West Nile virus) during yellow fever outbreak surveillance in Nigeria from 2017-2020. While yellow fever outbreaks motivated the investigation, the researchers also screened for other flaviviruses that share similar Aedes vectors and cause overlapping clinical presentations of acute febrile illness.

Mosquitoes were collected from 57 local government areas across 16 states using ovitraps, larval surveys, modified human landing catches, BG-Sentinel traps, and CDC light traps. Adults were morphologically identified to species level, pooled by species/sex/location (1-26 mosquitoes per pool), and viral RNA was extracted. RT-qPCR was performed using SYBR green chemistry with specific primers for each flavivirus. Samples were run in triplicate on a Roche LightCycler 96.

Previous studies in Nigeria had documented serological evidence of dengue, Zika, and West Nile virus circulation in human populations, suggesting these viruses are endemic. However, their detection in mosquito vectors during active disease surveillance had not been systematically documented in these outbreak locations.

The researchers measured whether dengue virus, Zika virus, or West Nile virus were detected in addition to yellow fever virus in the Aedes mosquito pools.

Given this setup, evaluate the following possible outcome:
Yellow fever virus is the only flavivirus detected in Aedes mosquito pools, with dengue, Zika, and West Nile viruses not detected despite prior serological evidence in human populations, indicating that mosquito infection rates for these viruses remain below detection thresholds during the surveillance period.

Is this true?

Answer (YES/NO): YES